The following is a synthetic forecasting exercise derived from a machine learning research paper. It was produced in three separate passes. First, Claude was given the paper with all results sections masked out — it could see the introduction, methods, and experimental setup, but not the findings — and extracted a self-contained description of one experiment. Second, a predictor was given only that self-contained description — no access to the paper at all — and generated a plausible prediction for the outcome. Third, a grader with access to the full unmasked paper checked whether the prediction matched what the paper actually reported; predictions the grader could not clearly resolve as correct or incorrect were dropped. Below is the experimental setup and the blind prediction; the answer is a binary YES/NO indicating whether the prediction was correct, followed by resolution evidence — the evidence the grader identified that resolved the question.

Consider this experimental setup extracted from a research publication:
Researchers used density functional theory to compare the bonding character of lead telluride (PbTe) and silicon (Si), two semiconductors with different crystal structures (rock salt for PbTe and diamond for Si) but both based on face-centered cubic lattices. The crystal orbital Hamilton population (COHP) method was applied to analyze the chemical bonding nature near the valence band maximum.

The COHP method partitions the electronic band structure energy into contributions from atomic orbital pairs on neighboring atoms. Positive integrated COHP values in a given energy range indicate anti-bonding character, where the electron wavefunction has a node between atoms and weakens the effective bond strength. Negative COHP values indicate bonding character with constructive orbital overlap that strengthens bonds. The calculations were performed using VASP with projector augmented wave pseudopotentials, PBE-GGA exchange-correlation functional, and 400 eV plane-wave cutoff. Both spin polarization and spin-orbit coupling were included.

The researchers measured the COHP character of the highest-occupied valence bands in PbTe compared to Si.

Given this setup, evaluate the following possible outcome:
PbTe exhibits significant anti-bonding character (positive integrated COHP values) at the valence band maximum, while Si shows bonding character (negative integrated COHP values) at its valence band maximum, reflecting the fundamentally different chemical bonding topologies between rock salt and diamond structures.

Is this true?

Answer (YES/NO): YES